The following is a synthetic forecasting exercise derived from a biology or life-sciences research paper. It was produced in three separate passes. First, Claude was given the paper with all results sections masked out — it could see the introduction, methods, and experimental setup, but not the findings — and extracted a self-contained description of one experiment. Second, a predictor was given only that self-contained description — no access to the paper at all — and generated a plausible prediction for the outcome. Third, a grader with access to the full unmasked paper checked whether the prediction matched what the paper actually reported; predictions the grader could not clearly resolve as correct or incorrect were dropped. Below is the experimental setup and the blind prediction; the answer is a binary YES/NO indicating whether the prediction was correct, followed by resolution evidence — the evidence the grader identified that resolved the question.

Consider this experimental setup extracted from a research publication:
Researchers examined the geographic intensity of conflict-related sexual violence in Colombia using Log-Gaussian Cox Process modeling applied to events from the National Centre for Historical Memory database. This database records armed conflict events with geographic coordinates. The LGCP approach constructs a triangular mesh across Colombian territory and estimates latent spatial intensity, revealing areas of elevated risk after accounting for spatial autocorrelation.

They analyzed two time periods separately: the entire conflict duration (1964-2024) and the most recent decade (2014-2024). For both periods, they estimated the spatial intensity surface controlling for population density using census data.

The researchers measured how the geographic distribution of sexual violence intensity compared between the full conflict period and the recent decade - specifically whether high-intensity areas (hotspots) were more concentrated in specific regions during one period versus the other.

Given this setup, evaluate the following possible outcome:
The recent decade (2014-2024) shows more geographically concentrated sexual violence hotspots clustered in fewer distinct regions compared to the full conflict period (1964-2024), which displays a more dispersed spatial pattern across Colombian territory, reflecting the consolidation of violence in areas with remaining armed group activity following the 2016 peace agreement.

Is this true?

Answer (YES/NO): NO